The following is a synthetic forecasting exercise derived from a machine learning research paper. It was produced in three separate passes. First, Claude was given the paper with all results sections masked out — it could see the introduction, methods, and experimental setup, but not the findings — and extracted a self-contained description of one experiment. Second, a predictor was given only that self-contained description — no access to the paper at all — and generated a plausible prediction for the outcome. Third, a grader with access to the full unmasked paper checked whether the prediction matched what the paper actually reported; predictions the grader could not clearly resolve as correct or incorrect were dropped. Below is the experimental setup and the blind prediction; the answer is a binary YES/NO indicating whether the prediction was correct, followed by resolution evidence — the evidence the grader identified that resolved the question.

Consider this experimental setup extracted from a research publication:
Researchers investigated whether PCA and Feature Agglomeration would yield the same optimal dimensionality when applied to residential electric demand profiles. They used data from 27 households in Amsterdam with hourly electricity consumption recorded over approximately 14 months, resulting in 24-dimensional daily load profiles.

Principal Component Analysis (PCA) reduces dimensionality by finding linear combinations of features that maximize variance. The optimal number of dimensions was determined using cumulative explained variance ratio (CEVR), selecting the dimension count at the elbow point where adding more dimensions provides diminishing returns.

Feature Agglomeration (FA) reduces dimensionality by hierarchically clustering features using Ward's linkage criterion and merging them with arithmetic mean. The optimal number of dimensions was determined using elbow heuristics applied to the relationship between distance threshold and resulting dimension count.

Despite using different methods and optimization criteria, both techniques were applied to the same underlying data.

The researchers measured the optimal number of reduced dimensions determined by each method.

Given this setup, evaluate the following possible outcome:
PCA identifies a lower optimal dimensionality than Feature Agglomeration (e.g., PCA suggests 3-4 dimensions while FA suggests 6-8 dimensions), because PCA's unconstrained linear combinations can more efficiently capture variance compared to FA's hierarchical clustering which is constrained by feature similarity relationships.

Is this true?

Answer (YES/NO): NO